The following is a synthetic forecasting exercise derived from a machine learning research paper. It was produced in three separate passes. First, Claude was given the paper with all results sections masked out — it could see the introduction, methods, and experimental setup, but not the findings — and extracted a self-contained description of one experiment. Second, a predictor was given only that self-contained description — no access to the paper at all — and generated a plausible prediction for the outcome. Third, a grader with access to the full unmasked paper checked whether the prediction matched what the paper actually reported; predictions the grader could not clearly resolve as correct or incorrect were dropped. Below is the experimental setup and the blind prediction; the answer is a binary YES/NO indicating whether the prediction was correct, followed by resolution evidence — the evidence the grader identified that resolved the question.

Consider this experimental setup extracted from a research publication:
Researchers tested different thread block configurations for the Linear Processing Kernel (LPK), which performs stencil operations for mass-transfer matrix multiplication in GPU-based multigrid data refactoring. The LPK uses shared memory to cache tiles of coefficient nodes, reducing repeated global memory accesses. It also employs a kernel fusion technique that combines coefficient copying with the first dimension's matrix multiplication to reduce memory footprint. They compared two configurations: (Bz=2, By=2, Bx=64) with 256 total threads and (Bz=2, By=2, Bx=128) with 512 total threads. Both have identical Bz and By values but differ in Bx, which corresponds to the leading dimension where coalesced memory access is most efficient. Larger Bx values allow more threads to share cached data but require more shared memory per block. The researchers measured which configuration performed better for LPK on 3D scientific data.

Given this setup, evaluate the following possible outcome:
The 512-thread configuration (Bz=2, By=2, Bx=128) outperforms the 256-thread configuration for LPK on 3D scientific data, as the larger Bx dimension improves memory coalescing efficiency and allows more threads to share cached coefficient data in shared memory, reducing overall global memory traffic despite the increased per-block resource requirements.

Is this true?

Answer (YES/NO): YES